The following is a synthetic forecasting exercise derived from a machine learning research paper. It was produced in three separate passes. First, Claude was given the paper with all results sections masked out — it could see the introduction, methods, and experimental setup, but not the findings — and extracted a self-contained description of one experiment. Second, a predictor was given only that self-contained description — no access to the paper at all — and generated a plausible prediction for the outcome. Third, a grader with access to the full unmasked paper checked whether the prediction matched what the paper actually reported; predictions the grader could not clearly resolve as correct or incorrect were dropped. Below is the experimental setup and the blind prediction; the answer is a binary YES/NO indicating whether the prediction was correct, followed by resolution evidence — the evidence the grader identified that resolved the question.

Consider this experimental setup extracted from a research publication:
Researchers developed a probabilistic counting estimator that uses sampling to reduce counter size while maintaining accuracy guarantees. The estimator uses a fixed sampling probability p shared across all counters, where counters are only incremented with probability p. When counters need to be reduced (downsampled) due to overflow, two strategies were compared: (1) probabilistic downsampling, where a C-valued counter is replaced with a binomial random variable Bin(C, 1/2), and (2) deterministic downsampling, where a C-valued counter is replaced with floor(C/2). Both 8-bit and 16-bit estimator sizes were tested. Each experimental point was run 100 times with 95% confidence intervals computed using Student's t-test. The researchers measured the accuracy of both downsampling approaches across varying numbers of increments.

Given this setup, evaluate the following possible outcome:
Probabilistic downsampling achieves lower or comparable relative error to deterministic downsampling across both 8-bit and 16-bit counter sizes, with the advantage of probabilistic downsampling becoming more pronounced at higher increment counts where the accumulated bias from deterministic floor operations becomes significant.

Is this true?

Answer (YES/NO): NO